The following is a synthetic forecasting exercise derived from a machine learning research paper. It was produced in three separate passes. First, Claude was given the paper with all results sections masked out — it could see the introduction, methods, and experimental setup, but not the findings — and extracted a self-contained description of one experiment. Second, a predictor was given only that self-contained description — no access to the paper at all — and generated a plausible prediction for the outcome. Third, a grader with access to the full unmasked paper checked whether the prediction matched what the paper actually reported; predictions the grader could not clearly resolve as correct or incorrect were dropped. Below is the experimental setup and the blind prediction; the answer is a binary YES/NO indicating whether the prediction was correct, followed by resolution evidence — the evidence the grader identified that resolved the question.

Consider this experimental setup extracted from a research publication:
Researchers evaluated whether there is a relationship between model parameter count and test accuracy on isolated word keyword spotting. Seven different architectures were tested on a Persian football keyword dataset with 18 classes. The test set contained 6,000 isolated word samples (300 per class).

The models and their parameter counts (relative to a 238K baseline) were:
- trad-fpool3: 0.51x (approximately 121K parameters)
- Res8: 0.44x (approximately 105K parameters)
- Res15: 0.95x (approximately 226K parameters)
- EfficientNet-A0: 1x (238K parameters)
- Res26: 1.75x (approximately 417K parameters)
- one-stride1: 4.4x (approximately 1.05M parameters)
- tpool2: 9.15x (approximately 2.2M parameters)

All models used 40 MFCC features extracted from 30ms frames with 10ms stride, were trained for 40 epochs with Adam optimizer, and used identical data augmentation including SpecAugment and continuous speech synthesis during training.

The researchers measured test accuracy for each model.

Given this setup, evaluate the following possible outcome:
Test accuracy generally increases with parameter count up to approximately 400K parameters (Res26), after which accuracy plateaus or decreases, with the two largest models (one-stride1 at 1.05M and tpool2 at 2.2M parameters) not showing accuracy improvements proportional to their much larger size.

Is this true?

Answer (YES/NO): NO